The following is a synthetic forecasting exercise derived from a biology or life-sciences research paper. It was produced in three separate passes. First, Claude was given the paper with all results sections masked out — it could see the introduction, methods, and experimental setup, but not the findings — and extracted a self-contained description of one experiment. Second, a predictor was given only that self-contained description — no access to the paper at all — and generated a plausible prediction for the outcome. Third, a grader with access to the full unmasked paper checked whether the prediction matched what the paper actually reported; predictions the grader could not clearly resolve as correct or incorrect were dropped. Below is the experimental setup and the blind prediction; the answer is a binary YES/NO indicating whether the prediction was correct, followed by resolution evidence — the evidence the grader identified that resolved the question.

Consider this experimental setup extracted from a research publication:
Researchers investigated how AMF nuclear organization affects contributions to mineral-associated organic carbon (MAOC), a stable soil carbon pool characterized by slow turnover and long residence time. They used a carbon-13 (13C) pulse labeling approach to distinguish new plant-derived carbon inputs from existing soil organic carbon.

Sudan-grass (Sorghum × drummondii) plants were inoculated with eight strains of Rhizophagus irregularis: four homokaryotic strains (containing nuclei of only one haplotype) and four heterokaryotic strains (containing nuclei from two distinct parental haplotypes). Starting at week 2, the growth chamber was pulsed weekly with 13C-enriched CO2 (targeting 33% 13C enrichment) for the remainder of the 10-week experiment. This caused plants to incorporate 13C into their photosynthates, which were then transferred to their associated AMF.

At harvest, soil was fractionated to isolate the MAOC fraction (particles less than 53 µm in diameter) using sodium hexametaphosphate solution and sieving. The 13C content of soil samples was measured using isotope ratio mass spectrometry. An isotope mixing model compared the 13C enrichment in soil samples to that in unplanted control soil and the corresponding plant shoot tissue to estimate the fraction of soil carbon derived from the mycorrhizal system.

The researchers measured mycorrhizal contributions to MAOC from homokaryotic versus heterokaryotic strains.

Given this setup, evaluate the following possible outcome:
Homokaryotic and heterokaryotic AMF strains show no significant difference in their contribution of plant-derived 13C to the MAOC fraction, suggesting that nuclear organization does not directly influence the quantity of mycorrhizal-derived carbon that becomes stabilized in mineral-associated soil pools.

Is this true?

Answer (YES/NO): NO